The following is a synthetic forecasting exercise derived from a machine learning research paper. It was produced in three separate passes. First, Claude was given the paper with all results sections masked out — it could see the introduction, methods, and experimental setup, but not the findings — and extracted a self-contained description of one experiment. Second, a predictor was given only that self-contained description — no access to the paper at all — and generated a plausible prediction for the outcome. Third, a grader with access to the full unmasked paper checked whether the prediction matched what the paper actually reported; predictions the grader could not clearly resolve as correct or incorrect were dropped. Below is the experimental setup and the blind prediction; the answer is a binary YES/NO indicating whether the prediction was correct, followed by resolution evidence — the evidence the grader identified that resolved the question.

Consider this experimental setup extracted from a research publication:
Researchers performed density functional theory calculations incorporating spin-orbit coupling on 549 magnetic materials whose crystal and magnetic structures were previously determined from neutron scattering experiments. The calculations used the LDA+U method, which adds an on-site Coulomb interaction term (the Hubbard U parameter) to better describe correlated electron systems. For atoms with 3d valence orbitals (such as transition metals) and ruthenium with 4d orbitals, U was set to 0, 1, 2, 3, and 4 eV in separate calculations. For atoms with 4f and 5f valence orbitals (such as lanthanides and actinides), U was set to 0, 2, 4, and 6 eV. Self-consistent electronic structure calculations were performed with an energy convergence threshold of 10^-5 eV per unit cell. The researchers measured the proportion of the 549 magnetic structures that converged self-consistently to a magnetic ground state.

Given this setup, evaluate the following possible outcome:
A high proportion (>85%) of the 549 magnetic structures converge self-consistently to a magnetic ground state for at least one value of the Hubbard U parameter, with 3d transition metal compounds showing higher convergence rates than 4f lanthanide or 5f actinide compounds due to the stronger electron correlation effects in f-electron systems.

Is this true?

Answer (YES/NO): NO